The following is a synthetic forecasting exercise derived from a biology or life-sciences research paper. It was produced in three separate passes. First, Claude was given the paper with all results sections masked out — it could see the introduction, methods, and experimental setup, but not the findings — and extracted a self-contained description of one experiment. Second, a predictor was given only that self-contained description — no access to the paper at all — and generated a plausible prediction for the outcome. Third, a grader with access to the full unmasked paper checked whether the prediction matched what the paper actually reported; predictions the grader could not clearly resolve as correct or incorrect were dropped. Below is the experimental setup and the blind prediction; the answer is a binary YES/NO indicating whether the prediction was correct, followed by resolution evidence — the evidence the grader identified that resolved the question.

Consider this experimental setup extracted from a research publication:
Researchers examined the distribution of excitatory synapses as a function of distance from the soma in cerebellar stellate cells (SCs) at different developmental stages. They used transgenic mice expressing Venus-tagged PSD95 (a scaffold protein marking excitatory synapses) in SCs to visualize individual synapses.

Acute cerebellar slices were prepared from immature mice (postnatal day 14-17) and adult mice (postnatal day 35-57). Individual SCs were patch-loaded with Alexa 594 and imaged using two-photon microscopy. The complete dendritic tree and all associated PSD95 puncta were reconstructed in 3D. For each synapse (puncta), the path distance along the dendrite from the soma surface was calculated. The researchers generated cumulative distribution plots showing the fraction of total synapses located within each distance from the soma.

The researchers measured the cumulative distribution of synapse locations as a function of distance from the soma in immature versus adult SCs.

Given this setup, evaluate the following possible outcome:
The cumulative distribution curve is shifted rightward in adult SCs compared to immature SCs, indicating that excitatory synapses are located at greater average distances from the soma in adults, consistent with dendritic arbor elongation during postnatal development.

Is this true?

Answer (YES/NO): YES